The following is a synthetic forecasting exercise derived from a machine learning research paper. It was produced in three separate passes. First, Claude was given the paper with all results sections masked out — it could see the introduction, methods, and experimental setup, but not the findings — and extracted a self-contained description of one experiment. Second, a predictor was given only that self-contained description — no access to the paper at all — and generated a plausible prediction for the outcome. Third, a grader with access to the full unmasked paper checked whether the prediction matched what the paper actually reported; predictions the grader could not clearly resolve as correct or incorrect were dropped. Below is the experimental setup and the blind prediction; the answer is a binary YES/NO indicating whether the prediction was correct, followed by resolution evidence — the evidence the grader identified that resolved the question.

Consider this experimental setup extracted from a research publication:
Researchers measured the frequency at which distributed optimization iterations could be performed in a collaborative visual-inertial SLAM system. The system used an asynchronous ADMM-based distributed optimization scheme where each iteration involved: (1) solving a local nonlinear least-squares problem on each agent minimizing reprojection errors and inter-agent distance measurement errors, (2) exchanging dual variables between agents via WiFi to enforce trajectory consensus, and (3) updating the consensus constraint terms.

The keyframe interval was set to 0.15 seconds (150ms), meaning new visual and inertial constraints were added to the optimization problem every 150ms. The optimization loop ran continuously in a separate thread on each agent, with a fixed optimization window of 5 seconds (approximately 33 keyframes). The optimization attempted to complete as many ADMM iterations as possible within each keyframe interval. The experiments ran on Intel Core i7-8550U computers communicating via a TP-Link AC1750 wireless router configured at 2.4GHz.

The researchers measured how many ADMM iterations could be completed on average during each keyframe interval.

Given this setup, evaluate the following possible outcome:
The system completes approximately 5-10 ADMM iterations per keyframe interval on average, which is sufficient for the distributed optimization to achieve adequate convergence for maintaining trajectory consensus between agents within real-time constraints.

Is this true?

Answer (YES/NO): NO